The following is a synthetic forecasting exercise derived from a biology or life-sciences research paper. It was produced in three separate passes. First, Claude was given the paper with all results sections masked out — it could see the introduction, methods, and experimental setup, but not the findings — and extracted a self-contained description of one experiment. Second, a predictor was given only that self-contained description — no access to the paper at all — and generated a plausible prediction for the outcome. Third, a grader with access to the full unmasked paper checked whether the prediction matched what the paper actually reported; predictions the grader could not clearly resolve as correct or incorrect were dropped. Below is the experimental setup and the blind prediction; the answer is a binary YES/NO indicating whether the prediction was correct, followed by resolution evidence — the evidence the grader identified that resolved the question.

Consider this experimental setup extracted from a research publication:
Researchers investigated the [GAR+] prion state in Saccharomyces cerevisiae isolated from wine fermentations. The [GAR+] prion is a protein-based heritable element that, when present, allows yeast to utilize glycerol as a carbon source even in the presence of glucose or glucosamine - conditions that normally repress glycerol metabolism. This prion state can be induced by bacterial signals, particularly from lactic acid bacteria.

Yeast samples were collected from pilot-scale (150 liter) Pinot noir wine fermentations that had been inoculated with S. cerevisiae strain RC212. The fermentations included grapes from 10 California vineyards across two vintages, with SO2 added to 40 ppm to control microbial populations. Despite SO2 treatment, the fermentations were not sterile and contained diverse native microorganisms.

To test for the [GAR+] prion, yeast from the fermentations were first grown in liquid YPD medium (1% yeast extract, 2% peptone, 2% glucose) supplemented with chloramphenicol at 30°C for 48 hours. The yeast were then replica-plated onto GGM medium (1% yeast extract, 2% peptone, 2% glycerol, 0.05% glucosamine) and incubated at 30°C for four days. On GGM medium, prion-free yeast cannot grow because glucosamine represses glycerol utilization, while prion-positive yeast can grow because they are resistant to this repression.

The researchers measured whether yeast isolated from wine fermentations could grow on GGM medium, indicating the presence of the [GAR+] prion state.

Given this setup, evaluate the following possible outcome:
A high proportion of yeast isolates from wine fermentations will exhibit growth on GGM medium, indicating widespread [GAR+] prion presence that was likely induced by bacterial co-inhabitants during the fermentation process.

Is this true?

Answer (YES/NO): NO